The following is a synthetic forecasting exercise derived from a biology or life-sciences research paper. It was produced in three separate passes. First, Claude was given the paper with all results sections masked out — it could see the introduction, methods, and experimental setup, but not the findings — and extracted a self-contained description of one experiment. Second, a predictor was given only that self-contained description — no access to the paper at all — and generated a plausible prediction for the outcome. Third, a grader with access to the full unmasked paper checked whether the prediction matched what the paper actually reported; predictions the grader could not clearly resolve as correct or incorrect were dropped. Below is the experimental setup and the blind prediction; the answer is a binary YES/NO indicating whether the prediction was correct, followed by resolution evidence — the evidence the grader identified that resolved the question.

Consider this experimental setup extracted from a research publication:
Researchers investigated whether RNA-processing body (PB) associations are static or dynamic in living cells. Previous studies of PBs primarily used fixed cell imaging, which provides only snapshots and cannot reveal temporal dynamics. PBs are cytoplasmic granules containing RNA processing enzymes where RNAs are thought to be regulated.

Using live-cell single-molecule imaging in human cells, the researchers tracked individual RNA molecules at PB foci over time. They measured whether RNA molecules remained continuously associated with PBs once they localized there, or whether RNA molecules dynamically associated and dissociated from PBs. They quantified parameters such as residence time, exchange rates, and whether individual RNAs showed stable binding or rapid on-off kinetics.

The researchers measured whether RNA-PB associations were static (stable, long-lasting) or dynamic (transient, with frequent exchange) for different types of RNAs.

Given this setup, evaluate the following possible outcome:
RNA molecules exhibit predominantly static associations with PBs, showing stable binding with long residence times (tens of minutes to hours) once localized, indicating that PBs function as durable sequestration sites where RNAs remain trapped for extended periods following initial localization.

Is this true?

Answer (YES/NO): NO